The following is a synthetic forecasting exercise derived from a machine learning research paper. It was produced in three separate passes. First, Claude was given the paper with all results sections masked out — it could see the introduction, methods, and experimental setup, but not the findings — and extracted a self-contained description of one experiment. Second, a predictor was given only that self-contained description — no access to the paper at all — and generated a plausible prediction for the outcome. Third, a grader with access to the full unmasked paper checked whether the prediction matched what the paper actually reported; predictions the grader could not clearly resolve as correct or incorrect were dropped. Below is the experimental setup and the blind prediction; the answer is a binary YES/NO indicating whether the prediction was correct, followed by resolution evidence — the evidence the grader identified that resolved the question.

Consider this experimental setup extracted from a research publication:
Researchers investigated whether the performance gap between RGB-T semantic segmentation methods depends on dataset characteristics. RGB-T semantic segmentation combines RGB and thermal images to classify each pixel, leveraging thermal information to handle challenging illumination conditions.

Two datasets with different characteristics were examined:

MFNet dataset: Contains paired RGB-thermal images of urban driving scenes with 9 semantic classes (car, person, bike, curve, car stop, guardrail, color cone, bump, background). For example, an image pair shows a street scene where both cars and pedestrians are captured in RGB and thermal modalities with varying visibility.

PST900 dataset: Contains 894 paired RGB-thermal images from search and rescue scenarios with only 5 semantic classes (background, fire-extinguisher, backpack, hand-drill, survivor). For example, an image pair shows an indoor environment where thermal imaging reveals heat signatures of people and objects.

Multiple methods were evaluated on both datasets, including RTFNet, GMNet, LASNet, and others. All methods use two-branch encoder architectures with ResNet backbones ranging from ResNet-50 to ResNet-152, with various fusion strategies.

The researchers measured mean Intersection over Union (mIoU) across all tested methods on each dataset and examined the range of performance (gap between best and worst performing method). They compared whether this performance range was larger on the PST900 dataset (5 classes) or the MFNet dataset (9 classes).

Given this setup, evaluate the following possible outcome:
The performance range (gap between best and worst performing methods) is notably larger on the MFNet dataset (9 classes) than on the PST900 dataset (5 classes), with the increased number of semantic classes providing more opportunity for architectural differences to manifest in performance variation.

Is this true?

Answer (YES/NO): NO